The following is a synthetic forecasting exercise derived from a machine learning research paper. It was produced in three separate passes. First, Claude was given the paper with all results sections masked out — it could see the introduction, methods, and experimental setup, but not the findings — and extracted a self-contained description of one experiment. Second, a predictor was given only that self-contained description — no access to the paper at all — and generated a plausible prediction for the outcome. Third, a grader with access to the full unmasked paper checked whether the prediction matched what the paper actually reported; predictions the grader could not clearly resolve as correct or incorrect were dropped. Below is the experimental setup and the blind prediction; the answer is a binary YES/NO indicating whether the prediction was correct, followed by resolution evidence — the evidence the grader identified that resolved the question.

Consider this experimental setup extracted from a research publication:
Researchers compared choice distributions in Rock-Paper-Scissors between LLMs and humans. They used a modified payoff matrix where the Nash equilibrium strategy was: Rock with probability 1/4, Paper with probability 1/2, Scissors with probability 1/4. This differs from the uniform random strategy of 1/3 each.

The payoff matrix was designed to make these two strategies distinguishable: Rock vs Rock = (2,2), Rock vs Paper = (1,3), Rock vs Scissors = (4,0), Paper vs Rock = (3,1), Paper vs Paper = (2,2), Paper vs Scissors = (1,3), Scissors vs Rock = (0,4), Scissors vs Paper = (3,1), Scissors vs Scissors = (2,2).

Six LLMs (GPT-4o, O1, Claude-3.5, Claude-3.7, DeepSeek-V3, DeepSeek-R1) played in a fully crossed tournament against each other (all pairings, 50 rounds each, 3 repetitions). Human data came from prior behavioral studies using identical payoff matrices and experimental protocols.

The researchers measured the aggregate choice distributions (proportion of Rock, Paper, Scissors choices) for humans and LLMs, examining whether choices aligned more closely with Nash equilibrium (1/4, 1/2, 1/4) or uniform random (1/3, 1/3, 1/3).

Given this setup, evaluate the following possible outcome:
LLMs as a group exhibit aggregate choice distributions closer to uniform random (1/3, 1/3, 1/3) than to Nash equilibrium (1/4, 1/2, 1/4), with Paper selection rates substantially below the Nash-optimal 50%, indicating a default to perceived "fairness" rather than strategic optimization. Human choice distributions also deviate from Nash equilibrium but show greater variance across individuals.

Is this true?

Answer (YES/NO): YES